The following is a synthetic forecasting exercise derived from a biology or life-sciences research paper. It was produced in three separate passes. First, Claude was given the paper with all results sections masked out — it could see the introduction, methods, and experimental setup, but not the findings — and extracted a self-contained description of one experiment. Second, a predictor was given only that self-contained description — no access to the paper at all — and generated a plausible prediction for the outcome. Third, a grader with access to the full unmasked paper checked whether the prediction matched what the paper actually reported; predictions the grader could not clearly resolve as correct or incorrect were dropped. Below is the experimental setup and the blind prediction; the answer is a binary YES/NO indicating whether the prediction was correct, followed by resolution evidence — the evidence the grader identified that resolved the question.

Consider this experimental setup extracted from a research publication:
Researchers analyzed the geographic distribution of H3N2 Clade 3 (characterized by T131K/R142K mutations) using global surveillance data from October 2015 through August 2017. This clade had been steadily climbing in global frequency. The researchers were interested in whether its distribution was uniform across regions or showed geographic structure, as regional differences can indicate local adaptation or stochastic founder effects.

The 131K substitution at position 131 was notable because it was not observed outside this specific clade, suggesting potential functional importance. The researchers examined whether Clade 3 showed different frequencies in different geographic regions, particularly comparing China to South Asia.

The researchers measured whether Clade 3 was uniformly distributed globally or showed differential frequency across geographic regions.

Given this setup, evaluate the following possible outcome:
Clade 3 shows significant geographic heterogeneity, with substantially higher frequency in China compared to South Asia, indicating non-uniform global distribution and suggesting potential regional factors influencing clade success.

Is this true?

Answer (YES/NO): YES